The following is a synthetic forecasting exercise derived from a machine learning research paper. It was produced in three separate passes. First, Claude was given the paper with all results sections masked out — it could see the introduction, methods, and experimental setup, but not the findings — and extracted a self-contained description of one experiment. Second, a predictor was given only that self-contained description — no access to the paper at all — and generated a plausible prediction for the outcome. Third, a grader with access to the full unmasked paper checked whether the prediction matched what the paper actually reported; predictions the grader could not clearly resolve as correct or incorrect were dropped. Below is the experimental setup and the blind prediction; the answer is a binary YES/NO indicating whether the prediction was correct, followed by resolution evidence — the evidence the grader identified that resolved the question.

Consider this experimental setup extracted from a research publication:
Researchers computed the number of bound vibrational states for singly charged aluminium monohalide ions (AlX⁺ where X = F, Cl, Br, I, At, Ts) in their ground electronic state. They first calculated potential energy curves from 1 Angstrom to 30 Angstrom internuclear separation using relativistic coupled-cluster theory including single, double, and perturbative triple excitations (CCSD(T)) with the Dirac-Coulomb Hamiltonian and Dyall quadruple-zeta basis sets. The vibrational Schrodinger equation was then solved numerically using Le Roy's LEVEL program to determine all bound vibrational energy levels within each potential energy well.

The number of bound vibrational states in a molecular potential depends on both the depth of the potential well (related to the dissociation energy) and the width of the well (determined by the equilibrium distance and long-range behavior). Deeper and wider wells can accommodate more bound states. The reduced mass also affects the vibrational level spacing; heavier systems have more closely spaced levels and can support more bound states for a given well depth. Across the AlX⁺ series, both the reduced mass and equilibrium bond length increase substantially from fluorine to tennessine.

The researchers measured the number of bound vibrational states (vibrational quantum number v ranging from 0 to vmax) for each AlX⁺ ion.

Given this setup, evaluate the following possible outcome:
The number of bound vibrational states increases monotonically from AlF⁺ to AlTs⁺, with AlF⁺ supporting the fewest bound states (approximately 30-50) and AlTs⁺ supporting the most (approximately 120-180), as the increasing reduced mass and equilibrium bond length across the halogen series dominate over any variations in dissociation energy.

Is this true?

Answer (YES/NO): NO